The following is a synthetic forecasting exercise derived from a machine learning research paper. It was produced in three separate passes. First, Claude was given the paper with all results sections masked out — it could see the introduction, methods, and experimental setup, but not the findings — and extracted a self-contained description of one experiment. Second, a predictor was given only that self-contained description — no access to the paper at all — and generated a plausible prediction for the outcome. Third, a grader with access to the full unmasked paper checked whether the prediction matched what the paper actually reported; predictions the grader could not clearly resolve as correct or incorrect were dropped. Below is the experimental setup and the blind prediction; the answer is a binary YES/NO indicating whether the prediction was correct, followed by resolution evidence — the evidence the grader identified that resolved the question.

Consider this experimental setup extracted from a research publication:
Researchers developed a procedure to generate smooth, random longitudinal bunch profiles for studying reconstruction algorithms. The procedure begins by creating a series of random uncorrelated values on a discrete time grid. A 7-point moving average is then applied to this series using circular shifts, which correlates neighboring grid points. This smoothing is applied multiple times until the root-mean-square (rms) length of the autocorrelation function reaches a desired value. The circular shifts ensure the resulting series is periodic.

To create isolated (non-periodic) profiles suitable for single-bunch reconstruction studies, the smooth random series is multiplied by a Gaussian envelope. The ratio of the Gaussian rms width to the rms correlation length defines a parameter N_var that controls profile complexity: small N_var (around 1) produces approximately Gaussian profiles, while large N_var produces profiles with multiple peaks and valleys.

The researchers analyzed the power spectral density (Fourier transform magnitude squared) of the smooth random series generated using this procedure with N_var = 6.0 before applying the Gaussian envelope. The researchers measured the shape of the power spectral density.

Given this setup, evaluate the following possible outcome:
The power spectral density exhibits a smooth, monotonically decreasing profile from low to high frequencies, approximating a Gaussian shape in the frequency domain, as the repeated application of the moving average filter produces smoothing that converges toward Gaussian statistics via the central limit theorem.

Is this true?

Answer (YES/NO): YES